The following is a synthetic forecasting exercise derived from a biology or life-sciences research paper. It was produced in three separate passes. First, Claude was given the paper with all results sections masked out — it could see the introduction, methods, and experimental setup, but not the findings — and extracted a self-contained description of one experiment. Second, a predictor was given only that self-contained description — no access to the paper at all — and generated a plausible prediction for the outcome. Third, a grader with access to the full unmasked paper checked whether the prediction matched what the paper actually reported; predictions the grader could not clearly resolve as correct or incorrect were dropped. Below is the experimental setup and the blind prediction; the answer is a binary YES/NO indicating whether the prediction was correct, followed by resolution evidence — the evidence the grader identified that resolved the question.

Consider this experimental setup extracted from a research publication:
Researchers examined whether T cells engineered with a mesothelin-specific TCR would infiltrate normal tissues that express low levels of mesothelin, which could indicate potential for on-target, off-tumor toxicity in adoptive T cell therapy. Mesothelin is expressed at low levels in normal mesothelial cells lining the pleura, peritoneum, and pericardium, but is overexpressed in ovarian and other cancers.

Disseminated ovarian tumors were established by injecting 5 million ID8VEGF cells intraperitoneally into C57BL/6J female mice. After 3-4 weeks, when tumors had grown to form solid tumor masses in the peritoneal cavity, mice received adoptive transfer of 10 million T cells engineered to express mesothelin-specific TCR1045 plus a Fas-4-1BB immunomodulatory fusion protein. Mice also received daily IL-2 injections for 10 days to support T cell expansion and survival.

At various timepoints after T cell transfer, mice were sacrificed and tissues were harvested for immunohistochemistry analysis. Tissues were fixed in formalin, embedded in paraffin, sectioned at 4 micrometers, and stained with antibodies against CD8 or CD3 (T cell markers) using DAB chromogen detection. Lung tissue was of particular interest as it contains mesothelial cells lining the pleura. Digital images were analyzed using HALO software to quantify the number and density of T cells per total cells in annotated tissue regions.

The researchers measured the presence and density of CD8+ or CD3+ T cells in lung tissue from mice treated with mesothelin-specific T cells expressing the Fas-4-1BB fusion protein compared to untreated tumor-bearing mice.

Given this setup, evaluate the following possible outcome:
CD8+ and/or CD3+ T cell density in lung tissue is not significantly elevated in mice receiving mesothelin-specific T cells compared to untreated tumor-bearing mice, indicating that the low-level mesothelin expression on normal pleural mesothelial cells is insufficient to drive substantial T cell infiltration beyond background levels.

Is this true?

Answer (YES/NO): YES